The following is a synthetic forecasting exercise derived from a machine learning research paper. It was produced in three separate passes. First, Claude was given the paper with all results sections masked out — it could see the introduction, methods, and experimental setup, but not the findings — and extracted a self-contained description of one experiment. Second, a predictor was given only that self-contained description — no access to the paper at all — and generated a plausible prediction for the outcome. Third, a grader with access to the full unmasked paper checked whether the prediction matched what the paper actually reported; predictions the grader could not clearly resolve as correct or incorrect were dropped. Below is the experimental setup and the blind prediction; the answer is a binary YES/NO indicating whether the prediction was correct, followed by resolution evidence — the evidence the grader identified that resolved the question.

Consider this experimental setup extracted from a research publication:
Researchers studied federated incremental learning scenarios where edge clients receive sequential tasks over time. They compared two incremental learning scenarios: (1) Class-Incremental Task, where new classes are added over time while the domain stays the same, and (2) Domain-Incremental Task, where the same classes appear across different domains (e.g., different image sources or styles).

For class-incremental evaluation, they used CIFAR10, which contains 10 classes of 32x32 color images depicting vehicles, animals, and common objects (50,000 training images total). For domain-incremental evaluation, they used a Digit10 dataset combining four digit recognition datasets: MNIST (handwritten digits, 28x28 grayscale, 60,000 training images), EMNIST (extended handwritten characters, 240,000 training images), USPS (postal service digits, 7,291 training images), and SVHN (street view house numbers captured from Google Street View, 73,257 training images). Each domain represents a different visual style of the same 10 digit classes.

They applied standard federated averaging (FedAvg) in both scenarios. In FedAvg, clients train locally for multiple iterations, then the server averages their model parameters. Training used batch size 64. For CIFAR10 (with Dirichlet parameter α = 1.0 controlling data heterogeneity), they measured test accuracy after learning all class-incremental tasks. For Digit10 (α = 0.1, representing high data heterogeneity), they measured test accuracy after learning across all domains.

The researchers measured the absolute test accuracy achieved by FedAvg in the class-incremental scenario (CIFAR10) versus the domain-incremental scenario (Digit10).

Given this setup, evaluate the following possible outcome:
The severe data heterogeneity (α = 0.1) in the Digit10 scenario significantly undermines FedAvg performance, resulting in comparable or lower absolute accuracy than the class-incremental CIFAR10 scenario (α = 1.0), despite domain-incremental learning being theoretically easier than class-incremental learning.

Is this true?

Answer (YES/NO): NO